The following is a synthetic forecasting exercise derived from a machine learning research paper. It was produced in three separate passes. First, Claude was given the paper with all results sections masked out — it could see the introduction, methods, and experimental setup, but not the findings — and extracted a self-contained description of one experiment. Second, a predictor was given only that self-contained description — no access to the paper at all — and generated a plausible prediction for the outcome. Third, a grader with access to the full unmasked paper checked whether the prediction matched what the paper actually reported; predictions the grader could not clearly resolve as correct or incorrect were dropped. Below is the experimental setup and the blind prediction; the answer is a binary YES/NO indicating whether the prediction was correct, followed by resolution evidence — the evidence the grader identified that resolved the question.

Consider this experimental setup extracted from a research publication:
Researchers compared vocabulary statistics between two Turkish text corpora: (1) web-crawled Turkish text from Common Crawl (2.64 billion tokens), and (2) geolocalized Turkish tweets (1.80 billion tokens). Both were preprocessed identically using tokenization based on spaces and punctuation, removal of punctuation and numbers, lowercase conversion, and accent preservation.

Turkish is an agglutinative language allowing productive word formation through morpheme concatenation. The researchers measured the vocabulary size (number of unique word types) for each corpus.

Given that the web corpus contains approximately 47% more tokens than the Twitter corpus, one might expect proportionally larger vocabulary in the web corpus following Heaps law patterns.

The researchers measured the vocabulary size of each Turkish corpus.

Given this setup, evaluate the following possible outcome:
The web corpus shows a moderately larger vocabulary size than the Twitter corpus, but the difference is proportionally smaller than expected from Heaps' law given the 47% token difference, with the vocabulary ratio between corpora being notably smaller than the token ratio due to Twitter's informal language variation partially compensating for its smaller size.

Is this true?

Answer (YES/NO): NO